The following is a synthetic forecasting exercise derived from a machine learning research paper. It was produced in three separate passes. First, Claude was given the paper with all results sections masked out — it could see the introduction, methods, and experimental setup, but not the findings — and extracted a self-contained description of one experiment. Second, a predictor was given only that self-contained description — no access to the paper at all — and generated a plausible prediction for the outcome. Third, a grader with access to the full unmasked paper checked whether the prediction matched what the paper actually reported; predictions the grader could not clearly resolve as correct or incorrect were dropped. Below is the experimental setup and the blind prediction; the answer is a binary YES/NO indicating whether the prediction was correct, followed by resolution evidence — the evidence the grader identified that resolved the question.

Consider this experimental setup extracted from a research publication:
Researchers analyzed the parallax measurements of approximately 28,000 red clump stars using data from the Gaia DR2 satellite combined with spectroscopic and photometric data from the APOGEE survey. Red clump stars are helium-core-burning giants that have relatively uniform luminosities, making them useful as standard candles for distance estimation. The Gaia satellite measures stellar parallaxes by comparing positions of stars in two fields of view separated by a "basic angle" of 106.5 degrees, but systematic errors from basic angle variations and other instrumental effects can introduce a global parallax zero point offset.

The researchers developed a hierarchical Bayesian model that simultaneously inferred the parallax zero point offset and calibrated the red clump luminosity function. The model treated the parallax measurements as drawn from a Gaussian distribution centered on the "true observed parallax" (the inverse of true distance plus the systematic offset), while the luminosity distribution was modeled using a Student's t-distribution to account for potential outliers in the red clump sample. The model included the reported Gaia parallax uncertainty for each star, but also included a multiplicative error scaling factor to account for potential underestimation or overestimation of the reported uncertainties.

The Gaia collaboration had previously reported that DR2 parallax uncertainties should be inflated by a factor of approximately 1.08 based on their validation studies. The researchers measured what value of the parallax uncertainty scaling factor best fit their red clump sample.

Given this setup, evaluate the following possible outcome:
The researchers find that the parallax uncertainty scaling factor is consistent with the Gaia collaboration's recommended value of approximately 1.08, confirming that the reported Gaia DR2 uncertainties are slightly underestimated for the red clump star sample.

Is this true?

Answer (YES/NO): NO